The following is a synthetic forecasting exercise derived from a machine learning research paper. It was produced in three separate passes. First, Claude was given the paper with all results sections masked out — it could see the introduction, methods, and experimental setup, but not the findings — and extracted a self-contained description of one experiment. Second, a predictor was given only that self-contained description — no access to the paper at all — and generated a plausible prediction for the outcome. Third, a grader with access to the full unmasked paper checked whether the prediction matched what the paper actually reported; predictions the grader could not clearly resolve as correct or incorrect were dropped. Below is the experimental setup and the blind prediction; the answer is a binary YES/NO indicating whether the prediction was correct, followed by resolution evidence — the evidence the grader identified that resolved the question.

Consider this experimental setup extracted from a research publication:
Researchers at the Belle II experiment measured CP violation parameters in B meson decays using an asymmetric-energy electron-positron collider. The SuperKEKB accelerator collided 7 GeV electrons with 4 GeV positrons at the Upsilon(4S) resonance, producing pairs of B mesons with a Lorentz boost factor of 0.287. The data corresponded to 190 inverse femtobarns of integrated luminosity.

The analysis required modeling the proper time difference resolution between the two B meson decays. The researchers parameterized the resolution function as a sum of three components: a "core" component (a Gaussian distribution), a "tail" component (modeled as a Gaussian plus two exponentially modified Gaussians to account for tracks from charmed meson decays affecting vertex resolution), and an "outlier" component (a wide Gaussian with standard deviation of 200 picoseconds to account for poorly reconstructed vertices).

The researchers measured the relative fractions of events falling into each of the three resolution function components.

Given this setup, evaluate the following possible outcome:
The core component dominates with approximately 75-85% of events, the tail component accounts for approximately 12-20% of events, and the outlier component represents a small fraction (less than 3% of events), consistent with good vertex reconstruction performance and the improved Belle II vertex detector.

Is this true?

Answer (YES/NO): NO